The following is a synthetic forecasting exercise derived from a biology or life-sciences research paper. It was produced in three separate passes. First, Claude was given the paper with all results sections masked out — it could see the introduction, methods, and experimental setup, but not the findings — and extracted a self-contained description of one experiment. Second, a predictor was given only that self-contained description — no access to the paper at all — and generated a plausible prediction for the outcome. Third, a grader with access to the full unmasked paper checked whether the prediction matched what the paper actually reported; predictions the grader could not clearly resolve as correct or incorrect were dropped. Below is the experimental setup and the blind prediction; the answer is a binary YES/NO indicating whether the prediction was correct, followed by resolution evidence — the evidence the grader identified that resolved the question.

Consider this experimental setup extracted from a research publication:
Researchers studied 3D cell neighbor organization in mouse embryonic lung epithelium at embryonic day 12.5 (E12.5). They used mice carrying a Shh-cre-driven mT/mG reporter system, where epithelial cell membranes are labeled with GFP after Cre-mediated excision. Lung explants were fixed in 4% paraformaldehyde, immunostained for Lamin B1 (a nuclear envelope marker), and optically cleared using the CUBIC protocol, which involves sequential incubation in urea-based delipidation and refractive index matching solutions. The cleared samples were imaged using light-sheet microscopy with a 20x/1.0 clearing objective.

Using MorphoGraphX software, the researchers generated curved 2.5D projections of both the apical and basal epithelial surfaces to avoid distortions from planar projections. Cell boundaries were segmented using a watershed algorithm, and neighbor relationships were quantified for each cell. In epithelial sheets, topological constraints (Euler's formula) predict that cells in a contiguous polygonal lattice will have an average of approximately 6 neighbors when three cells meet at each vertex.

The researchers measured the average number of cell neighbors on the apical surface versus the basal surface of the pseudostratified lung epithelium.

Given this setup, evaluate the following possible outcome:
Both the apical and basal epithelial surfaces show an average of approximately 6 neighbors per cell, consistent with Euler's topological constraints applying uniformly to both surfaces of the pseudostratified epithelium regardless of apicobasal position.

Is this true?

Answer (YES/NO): YES